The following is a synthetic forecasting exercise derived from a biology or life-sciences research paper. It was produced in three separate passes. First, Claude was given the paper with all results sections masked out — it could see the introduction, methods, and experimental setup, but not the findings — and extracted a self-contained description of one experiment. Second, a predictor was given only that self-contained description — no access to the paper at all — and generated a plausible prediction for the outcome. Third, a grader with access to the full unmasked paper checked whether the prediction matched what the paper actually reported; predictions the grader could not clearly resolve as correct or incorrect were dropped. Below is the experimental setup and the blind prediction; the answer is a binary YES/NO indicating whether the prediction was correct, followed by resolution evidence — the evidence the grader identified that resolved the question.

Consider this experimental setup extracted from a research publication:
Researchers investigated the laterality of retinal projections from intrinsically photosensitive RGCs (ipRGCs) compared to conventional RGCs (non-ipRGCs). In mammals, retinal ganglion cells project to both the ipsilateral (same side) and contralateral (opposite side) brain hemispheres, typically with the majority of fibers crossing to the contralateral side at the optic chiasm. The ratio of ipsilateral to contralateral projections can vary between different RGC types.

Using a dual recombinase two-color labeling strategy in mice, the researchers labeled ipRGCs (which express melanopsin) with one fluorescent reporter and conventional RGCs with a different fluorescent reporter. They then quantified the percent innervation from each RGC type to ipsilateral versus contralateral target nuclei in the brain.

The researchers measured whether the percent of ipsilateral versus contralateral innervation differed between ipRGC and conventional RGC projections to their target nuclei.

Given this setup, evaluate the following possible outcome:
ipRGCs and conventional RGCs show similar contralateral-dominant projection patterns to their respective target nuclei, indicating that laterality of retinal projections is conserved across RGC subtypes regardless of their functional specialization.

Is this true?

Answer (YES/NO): NO